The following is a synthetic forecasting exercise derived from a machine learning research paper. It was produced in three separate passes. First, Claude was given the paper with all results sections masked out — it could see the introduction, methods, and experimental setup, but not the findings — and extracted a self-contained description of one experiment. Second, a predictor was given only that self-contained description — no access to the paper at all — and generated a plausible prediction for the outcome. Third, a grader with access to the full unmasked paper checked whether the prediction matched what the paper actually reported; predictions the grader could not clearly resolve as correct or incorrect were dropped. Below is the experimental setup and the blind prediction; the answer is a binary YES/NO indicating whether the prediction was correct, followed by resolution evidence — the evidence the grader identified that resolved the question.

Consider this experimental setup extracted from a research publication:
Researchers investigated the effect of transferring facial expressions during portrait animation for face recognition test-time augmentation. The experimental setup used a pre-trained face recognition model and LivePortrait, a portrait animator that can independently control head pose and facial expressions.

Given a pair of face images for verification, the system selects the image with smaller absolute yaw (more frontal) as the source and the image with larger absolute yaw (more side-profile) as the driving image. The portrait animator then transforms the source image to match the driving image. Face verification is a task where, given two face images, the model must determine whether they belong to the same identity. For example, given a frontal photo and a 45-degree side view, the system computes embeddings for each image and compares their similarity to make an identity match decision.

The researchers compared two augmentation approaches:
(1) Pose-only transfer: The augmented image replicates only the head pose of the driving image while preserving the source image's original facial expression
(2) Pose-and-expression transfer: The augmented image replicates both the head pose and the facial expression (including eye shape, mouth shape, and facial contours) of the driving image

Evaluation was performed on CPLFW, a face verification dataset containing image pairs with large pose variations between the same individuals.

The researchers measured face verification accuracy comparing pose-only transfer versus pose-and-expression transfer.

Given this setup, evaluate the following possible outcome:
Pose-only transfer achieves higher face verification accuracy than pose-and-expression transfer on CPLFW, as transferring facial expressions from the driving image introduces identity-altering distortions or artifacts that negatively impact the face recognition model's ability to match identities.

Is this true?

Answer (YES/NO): YES